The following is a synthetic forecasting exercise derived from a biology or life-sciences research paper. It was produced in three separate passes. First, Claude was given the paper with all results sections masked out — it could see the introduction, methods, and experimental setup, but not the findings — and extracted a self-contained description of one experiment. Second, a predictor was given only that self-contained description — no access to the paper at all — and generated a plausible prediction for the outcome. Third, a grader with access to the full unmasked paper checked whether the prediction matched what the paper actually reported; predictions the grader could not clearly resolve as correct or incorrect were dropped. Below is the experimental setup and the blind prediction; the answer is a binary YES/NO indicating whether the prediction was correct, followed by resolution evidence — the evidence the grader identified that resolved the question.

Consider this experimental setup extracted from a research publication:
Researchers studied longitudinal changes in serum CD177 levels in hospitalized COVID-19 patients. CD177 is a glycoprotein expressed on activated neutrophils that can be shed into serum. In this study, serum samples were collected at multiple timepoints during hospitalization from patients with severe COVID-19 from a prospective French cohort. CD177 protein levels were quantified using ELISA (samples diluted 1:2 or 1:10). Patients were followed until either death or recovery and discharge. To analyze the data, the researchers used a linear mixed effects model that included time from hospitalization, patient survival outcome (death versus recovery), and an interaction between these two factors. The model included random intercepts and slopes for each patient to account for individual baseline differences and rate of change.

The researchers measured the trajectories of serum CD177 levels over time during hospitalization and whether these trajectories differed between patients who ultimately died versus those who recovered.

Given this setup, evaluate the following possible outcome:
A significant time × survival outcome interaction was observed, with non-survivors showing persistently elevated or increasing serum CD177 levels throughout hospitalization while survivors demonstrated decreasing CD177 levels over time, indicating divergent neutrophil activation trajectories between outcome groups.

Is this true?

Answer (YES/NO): YES